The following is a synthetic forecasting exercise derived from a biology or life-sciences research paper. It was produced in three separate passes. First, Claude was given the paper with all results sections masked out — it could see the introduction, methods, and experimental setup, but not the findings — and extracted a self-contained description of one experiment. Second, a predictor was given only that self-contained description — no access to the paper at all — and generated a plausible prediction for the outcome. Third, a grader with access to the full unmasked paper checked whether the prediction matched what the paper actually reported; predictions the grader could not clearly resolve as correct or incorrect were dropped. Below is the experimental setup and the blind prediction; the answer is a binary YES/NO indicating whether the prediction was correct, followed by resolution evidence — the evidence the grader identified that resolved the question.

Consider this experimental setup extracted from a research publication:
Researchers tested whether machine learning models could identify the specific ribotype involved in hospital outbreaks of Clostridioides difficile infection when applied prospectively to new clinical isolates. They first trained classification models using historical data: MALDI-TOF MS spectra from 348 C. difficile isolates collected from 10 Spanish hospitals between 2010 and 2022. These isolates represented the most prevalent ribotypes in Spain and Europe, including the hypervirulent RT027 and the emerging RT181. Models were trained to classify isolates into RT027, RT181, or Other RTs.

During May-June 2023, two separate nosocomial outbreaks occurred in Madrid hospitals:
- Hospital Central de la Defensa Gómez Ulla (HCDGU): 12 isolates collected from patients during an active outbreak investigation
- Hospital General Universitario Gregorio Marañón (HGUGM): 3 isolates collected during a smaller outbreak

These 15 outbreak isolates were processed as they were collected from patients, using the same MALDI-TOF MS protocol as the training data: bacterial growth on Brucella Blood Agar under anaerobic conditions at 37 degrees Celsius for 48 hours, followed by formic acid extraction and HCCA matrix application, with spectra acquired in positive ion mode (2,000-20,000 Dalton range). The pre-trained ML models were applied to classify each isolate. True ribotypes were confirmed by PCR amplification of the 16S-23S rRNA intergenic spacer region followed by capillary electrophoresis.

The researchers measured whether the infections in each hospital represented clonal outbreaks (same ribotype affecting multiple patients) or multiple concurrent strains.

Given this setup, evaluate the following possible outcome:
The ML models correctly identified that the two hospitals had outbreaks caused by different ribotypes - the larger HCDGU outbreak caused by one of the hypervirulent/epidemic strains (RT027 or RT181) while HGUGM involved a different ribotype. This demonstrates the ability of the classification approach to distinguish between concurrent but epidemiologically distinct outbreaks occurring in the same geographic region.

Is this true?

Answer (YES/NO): YES